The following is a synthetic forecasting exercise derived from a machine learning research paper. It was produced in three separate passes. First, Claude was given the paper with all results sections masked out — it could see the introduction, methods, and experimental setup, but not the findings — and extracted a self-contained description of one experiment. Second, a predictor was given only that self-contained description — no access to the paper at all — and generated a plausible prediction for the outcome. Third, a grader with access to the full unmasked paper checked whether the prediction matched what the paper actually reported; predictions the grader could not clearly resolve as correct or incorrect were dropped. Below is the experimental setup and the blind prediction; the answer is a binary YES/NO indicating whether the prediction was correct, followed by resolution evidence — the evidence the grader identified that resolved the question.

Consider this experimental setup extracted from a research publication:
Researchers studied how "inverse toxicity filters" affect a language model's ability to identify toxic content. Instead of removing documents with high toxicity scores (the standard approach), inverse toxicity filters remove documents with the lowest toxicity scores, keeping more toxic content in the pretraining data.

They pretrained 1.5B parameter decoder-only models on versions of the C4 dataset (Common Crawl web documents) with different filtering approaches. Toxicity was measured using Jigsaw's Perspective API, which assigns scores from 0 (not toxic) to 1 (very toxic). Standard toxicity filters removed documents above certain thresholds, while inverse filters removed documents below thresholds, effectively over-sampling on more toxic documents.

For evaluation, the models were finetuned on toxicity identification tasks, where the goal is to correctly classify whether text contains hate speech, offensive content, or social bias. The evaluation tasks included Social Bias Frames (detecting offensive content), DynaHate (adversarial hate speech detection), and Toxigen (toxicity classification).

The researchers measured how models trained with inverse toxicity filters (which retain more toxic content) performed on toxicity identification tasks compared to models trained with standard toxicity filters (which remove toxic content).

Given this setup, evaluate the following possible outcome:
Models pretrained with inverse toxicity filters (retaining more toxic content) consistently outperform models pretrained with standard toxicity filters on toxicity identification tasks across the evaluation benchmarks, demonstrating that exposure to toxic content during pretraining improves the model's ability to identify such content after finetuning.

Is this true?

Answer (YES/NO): YES